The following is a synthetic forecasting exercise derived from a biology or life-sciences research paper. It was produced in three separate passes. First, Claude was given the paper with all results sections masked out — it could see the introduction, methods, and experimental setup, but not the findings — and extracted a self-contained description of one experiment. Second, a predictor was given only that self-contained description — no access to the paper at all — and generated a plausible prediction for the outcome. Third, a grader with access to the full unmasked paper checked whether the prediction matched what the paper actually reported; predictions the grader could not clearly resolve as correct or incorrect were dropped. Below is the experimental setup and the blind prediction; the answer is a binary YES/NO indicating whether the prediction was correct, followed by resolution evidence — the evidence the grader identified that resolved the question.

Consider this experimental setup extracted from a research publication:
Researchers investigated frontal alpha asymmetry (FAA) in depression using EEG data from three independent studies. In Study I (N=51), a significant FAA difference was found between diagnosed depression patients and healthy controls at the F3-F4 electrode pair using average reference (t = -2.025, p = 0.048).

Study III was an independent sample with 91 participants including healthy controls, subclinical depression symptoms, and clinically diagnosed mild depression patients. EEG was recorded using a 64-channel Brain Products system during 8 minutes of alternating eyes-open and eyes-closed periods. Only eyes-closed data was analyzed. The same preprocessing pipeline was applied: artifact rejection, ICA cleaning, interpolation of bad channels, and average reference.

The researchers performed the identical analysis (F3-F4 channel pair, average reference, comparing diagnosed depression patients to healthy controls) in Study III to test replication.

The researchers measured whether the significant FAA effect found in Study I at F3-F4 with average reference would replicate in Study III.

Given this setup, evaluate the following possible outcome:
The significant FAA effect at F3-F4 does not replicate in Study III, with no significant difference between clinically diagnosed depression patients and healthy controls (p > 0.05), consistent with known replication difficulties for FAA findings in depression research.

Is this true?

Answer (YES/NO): YES